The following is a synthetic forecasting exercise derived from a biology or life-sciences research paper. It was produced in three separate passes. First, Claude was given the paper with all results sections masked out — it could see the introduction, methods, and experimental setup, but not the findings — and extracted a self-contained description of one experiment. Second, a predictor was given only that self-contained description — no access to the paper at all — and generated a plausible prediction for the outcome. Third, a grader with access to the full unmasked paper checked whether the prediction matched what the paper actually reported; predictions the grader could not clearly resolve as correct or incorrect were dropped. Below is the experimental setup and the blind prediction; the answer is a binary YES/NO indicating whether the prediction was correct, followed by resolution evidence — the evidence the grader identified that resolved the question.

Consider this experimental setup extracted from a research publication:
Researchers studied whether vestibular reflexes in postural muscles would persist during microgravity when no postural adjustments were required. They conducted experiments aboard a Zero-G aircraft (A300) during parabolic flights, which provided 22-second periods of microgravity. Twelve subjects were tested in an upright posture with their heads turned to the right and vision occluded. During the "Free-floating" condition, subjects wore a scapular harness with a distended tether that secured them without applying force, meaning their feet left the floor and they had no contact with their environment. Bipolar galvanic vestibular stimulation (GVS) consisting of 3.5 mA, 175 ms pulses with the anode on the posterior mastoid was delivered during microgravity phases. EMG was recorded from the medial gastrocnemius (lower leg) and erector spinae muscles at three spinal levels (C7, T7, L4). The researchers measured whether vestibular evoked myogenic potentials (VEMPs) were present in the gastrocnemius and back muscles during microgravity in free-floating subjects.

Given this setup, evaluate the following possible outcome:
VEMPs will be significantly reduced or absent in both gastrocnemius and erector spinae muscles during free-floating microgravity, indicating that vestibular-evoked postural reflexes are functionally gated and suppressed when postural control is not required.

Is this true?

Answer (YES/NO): NO